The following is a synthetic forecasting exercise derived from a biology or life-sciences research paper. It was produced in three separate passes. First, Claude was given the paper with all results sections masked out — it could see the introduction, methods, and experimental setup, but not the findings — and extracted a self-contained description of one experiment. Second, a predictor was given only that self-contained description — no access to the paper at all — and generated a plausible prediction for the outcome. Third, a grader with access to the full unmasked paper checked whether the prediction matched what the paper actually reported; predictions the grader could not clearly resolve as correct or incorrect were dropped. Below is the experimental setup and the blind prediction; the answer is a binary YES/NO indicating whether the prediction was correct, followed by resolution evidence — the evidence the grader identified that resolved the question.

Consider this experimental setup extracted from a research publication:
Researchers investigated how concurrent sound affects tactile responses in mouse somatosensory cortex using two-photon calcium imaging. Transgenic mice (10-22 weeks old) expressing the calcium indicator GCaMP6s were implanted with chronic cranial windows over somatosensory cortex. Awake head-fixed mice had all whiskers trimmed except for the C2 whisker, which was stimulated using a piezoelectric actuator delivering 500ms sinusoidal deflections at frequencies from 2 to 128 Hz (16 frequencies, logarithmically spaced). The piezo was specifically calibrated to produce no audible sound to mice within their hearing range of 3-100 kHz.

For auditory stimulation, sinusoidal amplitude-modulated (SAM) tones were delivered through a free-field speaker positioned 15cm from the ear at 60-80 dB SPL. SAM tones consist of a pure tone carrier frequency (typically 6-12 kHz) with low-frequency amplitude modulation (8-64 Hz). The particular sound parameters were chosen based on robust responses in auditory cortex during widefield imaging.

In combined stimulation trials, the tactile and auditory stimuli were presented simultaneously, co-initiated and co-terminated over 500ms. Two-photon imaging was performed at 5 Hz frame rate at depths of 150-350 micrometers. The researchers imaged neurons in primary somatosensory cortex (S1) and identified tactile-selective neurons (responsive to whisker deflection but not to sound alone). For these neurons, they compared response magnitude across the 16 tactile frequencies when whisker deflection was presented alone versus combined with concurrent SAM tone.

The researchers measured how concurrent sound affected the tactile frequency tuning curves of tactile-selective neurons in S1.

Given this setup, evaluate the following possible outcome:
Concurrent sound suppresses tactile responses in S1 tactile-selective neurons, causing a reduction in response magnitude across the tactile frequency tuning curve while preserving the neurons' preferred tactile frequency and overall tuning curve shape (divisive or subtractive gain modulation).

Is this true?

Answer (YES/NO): NO